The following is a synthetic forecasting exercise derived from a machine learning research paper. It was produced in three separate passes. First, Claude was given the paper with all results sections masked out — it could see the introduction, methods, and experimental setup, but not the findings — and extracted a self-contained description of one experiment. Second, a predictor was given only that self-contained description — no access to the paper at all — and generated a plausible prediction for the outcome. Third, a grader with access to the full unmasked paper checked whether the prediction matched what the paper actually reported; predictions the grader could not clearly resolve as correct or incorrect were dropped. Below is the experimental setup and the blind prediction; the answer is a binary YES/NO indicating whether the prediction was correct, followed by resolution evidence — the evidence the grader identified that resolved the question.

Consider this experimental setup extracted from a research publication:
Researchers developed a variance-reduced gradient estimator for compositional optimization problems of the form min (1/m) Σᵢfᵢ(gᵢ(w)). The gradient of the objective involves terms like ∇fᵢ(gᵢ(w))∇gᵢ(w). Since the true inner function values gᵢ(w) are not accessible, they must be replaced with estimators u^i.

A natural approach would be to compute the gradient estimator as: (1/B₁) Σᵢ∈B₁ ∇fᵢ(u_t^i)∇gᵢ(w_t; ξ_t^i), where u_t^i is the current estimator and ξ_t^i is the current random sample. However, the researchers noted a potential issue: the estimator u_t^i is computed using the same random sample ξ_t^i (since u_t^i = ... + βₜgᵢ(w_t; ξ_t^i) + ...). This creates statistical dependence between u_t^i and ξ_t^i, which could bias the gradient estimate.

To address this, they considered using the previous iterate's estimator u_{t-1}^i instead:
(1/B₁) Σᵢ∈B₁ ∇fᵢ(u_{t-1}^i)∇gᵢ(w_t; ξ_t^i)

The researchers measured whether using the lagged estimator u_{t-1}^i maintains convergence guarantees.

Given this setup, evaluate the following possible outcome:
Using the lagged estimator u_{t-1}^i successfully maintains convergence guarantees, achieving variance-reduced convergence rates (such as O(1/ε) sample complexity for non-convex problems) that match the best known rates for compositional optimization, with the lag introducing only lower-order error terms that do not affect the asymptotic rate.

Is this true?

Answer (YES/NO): NO